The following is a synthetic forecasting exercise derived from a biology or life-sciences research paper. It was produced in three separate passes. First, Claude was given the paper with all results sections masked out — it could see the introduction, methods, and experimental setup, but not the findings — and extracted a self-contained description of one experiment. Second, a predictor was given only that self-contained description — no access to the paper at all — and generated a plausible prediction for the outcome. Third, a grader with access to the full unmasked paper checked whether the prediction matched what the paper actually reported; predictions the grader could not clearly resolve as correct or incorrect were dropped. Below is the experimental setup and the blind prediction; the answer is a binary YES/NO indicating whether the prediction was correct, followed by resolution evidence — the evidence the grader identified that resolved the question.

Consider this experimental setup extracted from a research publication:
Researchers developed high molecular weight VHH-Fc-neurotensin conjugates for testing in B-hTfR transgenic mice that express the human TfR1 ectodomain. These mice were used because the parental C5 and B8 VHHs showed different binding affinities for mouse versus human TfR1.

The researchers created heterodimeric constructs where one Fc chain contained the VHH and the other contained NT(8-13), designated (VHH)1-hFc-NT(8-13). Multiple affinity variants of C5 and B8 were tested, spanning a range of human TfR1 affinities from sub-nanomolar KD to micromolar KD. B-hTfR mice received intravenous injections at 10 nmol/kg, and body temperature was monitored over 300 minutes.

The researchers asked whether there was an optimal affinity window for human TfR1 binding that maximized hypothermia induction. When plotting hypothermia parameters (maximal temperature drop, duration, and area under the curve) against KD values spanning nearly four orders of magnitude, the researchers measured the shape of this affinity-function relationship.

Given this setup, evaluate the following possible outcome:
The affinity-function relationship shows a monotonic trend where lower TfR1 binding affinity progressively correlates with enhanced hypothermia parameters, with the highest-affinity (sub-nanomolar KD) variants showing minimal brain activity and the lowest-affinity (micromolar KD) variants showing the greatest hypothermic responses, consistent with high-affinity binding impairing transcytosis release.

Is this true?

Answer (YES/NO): NO